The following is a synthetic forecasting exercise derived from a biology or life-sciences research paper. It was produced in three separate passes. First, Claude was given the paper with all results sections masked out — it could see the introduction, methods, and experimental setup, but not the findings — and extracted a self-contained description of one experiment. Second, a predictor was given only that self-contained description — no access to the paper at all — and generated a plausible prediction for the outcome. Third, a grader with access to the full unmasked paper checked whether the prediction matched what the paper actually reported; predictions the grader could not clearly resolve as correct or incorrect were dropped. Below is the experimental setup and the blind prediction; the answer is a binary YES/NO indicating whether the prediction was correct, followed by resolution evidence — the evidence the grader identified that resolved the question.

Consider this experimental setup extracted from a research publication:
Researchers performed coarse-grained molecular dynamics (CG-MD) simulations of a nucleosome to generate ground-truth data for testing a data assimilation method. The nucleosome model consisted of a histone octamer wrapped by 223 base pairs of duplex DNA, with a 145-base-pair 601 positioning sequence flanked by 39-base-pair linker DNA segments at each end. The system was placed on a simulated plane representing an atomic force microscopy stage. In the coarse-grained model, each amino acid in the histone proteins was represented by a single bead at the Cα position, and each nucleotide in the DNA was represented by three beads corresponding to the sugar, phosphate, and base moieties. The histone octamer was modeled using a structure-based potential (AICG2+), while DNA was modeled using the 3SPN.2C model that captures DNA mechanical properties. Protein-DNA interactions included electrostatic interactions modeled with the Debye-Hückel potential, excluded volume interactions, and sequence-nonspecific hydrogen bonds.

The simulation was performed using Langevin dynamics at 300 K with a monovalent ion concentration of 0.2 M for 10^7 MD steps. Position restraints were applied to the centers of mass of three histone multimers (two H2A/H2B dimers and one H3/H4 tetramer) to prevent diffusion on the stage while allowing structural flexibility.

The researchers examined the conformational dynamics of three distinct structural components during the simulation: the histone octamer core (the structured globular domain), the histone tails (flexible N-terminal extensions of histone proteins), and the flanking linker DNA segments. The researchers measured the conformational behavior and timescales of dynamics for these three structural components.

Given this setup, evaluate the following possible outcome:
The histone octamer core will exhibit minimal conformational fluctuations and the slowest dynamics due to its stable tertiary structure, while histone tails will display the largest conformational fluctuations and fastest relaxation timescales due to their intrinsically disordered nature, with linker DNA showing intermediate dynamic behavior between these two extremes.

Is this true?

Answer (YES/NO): NO